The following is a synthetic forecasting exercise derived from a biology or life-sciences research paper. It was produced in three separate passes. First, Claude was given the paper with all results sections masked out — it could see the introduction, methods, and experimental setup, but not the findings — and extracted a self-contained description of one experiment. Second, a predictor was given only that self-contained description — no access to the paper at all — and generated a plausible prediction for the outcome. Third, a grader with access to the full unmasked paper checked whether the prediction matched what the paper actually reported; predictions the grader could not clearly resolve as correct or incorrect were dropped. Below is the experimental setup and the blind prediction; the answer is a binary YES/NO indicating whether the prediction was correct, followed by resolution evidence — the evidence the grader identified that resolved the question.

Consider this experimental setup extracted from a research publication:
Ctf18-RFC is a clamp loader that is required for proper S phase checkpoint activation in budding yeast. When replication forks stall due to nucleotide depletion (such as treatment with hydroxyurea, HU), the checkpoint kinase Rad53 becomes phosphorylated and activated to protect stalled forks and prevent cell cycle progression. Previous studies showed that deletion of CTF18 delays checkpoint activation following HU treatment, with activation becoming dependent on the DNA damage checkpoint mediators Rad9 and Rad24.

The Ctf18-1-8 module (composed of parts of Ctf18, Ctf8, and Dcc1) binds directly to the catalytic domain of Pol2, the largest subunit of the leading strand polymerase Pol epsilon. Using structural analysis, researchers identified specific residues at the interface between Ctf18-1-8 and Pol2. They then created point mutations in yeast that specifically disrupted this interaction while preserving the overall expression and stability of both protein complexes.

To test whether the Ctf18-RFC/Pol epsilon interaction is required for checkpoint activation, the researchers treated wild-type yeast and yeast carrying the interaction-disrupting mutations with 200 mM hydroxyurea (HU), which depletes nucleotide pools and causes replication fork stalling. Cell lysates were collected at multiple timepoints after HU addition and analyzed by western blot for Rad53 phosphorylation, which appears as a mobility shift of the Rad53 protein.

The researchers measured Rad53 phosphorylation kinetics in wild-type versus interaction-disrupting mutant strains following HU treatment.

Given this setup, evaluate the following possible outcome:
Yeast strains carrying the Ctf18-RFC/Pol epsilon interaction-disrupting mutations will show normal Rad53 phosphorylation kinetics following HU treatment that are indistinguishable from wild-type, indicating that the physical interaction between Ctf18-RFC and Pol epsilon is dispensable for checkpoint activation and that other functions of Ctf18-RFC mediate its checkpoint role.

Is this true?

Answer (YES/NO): NO